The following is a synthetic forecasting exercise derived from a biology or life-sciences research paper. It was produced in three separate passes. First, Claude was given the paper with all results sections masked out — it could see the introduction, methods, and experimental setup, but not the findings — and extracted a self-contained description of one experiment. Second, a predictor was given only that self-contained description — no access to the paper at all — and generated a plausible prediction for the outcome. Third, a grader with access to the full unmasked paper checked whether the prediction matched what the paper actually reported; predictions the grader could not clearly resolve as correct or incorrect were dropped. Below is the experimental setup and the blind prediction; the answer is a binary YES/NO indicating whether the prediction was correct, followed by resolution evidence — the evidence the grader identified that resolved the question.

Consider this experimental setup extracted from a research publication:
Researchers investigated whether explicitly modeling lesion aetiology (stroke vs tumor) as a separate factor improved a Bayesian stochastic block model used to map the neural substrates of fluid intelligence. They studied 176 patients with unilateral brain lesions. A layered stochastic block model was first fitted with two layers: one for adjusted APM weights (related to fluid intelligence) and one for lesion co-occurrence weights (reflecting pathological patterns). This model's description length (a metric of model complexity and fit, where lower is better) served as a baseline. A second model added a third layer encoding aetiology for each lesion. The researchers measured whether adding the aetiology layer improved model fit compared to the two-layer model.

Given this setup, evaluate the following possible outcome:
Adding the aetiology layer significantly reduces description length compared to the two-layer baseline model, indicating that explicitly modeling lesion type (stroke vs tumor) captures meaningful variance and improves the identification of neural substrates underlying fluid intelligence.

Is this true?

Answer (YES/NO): NO